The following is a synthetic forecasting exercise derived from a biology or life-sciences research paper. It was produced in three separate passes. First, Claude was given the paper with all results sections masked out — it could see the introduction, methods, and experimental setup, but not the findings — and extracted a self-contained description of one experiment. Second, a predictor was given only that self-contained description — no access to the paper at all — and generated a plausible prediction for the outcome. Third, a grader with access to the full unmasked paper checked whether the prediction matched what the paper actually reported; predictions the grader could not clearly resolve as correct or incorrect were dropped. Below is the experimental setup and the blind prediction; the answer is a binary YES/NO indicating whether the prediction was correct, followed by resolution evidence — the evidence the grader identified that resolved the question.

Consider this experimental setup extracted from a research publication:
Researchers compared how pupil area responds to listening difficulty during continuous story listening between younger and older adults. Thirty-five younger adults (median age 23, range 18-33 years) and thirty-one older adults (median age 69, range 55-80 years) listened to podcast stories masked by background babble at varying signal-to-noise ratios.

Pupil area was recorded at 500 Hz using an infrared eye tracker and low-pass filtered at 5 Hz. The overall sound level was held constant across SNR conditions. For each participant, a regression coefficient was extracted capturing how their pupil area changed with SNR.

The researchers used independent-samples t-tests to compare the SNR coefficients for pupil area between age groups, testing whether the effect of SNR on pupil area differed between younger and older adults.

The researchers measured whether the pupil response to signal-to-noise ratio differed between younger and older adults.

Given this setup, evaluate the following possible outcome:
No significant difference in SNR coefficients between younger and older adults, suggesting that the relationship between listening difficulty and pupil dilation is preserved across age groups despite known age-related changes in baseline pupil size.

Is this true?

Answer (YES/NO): YES